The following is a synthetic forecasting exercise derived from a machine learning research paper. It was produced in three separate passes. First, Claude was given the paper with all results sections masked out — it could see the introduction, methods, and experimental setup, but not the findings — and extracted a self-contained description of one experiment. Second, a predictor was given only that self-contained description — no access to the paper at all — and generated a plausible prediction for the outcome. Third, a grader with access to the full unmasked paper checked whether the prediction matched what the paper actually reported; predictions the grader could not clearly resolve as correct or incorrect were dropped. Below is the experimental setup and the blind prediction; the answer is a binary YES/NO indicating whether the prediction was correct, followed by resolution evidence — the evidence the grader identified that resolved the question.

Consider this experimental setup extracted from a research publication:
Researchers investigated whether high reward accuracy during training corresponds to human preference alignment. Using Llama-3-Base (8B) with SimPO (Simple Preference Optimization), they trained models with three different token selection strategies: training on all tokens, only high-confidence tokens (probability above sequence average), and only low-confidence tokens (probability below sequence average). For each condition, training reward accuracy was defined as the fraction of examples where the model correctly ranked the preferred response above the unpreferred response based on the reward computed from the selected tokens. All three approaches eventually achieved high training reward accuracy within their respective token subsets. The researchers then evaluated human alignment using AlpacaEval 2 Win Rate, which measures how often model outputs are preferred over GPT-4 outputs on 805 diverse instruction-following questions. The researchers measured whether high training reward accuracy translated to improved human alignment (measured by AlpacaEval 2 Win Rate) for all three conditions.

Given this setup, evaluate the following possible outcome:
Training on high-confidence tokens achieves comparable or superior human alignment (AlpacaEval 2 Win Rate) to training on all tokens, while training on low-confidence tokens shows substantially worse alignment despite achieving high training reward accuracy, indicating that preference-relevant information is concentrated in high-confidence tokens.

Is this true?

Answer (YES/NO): NO